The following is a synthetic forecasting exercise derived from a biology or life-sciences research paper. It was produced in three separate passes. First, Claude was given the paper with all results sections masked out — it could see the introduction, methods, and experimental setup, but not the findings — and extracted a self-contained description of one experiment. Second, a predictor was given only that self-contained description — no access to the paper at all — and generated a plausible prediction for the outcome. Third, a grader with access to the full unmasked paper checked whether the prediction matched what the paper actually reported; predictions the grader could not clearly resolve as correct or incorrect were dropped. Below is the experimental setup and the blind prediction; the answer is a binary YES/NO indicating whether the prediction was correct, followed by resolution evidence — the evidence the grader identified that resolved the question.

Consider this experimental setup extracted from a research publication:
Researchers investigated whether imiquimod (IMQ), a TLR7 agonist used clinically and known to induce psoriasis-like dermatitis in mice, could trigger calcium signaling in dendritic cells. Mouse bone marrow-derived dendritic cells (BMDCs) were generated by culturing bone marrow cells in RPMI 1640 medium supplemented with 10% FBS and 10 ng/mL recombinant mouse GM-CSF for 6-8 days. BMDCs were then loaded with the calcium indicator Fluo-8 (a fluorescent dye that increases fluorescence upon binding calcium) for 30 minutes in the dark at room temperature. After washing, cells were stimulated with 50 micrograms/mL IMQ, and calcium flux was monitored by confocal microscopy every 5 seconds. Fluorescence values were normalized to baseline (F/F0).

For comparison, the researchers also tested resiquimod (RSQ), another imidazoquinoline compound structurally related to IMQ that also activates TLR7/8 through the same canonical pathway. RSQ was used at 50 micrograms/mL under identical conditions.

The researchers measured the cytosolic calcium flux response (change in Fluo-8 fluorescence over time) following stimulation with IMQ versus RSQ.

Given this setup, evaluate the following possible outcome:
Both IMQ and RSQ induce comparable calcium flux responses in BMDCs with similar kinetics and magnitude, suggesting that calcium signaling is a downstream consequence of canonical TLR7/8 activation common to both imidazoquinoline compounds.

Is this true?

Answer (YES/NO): NO